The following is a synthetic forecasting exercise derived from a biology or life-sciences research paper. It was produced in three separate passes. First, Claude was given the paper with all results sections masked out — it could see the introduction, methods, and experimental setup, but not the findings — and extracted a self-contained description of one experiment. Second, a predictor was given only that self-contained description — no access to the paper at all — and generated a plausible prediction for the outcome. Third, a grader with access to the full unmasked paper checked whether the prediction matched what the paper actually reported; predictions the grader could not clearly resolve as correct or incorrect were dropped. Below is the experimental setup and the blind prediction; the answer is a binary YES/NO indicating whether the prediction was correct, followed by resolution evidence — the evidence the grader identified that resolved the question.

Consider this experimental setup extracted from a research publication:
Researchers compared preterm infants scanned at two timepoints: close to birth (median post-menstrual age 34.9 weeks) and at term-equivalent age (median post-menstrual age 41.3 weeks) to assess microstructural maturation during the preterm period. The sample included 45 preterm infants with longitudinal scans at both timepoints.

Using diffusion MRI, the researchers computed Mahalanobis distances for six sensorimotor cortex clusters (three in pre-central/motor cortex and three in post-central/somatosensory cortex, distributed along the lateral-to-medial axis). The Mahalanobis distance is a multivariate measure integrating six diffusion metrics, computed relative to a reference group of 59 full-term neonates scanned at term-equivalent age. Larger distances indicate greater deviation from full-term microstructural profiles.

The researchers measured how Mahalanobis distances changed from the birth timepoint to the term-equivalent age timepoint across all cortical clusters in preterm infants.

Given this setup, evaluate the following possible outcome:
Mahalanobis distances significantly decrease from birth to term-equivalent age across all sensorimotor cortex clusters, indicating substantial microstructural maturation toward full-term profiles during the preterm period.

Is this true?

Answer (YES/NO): YES